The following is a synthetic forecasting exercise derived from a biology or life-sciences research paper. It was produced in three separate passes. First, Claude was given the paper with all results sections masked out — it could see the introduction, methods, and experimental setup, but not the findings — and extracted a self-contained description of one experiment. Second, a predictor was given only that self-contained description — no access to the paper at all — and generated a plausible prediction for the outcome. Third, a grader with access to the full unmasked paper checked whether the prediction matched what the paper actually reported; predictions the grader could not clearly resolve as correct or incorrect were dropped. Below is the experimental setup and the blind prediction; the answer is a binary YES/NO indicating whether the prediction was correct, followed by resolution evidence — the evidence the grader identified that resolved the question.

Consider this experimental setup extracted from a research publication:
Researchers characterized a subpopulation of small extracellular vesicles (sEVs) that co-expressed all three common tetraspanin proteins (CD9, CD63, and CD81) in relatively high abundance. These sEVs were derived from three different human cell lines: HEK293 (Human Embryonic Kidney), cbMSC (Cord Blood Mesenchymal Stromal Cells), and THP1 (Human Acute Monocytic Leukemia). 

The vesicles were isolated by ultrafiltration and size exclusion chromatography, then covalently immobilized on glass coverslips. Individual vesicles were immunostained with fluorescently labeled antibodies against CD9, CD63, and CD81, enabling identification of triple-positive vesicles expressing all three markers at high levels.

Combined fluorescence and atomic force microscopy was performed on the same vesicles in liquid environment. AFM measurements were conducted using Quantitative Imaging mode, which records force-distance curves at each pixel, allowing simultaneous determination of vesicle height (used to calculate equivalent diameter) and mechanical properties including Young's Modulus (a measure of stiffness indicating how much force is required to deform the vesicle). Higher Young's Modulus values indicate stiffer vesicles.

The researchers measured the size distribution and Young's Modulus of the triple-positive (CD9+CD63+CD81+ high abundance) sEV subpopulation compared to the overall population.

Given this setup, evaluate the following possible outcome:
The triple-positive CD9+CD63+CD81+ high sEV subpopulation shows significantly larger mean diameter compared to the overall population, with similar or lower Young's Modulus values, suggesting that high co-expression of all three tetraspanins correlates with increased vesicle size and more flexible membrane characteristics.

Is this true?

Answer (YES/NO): NO